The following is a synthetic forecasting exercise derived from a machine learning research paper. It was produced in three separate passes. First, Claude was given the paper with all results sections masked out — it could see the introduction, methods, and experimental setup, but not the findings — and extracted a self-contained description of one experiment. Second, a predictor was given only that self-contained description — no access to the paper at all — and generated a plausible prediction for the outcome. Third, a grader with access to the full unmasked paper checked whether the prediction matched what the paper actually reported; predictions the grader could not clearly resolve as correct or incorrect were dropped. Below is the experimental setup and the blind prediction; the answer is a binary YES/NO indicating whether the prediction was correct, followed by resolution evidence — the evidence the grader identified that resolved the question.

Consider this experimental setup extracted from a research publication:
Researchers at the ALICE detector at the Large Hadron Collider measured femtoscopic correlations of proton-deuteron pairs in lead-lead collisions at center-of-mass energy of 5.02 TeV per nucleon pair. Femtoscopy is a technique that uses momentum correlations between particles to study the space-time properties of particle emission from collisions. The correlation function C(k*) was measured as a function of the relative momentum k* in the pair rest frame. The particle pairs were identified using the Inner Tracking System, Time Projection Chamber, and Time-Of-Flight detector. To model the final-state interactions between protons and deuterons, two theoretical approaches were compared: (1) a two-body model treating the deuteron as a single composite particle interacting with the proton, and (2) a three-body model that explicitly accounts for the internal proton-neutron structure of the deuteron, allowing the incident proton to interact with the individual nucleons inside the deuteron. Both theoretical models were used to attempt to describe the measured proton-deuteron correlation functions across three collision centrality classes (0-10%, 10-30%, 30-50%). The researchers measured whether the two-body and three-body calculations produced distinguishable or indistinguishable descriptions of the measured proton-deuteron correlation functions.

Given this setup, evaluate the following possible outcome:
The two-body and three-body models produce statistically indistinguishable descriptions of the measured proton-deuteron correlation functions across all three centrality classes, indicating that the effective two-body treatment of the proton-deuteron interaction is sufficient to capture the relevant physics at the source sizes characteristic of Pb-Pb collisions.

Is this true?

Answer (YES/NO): YES